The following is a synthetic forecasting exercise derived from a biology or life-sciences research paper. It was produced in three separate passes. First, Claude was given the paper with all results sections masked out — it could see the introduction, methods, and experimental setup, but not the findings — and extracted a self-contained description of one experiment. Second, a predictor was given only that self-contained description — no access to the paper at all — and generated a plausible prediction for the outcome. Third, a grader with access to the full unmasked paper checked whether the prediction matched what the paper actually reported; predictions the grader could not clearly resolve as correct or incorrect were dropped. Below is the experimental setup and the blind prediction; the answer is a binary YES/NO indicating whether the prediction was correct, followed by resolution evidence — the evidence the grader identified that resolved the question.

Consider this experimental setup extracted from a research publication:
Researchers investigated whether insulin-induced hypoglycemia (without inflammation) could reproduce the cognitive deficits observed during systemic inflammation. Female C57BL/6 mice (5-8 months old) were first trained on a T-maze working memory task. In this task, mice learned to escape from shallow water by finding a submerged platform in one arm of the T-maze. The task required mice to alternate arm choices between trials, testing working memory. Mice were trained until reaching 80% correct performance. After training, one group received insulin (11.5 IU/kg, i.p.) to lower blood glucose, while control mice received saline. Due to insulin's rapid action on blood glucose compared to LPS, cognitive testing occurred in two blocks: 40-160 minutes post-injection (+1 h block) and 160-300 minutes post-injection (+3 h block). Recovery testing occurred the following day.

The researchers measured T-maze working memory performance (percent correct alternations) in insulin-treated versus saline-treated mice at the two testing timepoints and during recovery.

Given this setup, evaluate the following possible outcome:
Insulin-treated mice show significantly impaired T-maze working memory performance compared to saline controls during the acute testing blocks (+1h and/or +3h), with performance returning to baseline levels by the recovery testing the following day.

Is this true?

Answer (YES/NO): NO